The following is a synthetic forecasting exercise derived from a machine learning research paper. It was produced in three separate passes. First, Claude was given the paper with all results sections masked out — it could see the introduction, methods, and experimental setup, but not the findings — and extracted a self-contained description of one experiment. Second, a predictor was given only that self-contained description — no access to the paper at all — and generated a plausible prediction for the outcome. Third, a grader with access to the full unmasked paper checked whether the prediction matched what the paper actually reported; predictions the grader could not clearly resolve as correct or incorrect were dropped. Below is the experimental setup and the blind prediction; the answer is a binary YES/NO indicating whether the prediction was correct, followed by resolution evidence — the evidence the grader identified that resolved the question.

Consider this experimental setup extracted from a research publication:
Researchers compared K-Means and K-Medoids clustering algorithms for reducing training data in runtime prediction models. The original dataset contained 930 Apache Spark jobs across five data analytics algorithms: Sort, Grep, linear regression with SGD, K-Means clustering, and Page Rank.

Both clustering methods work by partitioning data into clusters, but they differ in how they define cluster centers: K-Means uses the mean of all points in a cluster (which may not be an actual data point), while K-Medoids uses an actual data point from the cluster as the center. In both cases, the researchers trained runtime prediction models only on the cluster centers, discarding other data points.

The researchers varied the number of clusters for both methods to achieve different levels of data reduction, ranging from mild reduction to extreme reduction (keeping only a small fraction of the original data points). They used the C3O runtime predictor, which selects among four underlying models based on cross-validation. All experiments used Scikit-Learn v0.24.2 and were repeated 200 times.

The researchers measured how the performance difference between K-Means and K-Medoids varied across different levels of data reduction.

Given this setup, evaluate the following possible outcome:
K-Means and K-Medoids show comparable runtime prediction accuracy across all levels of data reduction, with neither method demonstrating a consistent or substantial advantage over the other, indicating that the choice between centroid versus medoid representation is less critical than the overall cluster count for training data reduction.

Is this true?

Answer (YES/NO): NO